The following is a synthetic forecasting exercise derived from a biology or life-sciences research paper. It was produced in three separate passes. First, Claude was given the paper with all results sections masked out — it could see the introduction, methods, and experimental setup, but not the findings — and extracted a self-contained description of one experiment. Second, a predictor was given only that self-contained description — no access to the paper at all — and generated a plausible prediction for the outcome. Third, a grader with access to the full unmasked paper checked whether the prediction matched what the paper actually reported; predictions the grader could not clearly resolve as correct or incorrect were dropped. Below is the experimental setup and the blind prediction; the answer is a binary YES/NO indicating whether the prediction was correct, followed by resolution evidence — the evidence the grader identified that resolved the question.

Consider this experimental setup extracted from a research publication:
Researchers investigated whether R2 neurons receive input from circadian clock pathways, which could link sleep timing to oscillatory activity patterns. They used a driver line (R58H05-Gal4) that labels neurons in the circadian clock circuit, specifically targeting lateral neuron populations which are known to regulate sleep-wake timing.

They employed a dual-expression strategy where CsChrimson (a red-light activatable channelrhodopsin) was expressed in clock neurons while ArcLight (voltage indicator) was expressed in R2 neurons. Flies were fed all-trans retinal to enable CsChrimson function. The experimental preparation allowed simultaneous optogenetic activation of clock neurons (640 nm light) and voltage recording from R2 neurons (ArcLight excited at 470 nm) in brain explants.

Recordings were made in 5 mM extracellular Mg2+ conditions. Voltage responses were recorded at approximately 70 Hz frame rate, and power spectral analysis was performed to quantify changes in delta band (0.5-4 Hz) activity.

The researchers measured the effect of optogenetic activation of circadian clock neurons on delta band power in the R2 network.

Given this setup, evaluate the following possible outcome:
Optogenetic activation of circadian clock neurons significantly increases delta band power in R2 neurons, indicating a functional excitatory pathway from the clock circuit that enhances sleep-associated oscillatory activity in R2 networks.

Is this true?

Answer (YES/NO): NO